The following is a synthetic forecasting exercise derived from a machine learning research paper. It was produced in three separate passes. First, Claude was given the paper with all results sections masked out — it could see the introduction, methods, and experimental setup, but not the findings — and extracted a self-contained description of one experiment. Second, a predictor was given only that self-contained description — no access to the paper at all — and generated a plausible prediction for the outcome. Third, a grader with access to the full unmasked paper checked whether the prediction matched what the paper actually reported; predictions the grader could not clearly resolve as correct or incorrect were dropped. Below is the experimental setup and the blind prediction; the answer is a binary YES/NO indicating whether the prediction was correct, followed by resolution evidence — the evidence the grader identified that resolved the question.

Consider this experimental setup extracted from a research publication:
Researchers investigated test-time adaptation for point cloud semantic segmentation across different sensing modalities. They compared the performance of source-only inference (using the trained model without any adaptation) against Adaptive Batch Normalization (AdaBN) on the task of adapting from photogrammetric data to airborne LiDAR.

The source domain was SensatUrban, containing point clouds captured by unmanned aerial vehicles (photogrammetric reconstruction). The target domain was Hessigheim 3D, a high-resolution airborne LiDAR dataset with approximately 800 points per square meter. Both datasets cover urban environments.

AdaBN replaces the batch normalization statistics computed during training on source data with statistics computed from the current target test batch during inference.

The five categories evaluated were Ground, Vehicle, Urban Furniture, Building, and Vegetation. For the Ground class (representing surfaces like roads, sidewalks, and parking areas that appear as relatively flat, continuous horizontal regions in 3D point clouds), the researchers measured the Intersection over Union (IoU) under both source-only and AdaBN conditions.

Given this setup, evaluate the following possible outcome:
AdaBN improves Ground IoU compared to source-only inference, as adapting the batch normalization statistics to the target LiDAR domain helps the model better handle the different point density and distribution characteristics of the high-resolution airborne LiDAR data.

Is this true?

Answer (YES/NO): NO